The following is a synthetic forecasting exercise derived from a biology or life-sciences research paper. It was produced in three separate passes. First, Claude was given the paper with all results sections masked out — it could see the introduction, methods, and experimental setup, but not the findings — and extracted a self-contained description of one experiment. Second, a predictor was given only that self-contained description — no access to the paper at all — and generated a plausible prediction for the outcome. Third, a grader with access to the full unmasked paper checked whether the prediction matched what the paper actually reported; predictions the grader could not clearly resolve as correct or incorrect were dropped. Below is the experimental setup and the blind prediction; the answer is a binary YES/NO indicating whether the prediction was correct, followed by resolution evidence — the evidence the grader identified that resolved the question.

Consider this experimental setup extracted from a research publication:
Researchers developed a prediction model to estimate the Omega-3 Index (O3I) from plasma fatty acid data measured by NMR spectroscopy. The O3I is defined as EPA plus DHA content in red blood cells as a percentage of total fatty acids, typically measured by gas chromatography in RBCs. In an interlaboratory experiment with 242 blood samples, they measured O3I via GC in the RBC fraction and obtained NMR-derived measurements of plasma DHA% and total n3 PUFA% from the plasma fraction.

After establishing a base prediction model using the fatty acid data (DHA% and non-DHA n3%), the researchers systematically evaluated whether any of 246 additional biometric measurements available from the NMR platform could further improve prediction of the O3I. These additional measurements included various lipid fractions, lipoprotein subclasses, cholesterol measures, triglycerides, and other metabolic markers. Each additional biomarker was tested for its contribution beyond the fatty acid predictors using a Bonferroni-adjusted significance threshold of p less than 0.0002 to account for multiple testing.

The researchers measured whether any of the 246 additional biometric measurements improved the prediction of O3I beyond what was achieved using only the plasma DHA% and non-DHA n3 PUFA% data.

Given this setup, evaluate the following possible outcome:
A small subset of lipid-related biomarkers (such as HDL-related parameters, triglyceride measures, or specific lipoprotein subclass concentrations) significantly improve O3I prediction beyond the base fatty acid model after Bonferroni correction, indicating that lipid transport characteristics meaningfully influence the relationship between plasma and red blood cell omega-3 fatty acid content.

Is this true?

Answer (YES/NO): NO